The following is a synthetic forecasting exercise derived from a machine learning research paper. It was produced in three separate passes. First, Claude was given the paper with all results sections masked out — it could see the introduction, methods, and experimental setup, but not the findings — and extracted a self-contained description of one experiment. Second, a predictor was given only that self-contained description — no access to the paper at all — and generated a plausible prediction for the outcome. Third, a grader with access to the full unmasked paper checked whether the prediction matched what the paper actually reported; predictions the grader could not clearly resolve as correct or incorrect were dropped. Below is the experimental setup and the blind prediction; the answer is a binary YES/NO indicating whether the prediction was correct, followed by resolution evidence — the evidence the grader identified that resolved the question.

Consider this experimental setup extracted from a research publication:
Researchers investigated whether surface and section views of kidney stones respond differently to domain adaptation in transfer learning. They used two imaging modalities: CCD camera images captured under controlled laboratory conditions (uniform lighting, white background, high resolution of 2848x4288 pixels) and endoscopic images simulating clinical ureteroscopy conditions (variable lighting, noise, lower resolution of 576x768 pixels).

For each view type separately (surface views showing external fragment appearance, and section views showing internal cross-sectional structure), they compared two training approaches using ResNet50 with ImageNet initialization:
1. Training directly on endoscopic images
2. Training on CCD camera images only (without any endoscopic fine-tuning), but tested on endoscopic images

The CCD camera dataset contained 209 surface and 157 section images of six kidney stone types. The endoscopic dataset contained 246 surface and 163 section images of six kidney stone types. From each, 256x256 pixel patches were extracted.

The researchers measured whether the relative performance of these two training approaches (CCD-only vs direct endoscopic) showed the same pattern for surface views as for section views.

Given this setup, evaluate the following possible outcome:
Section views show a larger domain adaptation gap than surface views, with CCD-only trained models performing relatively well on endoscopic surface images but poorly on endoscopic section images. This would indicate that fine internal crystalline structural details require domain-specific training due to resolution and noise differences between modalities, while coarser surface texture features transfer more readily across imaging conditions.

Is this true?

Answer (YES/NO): NO